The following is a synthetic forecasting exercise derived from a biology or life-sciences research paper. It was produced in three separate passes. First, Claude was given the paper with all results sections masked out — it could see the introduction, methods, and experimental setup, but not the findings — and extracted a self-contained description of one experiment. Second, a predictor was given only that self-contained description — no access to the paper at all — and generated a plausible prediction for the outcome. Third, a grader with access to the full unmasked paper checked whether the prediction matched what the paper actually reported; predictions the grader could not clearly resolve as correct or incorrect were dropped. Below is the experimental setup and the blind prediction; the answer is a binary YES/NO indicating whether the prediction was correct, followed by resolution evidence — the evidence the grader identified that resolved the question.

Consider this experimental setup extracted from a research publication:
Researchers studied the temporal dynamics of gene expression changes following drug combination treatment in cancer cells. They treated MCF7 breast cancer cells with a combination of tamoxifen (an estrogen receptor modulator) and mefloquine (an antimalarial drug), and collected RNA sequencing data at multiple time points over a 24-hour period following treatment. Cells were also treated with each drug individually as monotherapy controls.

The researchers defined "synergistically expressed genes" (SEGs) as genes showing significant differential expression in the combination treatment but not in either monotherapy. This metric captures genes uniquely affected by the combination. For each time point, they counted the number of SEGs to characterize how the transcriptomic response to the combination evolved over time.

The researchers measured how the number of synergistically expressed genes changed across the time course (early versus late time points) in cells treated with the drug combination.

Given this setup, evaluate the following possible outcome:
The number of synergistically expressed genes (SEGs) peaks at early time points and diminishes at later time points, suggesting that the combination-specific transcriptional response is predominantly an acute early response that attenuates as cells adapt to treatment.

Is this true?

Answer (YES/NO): NO